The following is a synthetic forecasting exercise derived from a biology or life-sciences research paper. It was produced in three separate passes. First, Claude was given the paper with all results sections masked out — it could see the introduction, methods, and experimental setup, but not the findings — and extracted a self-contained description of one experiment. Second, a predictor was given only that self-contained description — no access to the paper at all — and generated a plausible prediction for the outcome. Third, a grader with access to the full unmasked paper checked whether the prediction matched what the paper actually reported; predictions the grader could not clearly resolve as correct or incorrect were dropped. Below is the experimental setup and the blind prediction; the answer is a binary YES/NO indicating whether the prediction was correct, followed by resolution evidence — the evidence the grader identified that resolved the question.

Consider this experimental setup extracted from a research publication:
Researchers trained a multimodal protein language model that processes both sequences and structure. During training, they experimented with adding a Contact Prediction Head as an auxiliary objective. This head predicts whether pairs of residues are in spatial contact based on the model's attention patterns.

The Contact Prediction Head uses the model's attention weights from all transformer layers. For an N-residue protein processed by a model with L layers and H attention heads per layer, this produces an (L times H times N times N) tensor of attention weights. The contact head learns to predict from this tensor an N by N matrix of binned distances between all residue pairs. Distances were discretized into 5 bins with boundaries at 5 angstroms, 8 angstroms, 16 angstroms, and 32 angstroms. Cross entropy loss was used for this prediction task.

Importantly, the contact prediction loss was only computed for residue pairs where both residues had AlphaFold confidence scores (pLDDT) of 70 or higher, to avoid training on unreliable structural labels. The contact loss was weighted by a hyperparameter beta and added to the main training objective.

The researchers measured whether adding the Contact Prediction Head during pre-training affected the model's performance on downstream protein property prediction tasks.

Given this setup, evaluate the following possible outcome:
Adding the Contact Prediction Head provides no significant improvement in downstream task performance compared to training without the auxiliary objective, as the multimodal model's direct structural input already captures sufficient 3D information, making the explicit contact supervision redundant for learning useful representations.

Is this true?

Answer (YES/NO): YES